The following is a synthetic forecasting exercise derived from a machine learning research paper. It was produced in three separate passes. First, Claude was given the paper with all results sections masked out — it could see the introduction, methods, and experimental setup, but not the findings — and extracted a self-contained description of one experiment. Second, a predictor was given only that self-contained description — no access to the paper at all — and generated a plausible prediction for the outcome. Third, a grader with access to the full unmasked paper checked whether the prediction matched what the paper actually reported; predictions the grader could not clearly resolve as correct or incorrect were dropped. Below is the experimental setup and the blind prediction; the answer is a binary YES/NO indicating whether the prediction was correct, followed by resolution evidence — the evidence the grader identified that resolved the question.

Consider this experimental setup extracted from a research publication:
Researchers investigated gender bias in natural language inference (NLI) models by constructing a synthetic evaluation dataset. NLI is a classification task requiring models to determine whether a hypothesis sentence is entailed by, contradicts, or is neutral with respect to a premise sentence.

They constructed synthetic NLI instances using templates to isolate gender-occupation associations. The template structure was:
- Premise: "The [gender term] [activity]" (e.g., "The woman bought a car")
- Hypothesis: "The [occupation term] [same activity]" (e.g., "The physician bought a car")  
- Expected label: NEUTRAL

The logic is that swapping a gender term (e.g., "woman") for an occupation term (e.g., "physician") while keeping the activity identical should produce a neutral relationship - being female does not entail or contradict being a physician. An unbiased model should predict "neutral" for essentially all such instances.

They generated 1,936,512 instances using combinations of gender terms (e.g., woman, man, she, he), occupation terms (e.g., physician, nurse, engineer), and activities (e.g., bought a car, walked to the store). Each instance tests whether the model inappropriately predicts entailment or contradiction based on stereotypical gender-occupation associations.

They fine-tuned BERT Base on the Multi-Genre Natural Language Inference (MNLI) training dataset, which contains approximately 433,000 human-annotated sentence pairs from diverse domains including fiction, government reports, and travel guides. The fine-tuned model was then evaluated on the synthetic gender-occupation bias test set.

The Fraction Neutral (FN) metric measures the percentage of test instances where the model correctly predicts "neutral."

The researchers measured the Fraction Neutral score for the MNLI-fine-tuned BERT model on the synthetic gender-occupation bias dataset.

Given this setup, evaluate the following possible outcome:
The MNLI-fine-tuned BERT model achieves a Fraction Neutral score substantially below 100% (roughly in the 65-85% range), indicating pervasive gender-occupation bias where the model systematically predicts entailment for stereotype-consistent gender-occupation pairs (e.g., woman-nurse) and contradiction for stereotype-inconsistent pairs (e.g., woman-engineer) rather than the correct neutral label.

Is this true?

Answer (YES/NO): NO